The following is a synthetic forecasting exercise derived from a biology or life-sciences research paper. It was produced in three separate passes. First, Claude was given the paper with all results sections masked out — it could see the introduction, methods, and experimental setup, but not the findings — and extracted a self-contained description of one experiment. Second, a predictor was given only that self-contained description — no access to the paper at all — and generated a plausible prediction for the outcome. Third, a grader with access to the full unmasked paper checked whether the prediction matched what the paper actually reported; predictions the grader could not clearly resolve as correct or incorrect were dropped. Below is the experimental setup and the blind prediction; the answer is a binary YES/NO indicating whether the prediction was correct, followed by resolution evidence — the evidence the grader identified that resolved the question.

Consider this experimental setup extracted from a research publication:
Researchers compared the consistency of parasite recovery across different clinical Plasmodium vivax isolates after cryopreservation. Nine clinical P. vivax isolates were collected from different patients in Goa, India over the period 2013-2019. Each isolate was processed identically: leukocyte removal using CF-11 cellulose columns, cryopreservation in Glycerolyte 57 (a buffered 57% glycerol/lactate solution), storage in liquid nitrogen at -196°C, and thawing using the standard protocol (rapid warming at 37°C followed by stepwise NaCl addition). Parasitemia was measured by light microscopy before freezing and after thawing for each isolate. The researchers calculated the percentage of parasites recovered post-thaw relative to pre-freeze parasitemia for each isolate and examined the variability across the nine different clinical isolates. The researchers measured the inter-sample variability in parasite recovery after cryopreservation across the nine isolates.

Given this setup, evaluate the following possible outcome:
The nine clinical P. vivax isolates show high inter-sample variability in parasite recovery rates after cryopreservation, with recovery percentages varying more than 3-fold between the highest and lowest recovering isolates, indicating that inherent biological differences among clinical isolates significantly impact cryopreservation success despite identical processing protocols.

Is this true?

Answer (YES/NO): YES